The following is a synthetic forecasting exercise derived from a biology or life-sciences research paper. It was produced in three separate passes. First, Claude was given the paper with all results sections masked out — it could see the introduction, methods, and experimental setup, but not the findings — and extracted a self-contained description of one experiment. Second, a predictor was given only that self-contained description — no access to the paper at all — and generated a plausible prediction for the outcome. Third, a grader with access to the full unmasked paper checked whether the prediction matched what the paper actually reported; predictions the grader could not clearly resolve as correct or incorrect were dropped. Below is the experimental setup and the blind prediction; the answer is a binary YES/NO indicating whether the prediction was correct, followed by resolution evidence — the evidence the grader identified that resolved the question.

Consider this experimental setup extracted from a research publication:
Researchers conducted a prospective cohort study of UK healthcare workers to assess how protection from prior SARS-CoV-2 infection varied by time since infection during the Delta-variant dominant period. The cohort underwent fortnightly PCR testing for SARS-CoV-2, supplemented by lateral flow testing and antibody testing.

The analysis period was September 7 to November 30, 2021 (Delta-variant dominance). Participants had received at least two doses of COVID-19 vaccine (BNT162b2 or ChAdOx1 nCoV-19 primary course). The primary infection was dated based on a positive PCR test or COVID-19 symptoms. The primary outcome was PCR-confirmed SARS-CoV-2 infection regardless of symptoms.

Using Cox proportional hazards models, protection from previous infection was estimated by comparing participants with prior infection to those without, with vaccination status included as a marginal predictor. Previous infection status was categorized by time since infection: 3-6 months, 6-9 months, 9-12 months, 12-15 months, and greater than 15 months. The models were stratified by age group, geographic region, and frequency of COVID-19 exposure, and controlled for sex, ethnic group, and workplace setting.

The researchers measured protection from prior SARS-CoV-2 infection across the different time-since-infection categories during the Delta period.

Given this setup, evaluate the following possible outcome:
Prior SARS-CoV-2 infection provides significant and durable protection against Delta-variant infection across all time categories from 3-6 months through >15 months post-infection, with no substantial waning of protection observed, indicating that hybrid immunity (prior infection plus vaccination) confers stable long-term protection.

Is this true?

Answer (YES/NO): YES